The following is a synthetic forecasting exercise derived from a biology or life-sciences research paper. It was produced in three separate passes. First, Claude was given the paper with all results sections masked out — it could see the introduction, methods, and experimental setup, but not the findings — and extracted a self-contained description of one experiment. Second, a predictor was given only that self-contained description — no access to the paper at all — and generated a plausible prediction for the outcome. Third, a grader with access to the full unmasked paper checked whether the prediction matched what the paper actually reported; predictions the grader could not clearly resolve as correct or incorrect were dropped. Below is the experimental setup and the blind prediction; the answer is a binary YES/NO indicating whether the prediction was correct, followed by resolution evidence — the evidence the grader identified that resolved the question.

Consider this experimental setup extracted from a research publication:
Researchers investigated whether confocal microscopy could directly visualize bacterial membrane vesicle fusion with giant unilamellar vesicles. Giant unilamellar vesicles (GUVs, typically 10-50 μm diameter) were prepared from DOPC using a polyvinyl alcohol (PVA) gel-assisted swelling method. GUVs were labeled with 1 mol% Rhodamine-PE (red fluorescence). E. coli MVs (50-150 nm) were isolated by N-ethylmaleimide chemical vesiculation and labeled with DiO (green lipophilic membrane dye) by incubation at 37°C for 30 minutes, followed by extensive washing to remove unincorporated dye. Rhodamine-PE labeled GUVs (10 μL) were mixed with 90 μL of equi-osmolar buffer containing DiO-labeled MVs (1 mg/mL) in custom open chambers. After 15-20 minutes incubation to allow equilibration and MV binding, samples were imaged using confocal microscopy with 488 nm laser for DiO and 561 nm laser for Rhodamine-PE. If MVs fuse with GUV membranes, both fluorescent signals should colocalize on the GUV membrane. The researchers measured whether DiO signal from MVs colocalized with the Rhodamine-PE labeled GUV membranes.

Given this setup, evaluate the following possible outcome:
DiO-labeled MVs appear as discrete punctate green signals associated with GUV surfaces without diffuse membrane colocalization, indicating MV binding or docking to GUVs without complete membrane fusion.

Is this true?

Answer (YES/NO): NO